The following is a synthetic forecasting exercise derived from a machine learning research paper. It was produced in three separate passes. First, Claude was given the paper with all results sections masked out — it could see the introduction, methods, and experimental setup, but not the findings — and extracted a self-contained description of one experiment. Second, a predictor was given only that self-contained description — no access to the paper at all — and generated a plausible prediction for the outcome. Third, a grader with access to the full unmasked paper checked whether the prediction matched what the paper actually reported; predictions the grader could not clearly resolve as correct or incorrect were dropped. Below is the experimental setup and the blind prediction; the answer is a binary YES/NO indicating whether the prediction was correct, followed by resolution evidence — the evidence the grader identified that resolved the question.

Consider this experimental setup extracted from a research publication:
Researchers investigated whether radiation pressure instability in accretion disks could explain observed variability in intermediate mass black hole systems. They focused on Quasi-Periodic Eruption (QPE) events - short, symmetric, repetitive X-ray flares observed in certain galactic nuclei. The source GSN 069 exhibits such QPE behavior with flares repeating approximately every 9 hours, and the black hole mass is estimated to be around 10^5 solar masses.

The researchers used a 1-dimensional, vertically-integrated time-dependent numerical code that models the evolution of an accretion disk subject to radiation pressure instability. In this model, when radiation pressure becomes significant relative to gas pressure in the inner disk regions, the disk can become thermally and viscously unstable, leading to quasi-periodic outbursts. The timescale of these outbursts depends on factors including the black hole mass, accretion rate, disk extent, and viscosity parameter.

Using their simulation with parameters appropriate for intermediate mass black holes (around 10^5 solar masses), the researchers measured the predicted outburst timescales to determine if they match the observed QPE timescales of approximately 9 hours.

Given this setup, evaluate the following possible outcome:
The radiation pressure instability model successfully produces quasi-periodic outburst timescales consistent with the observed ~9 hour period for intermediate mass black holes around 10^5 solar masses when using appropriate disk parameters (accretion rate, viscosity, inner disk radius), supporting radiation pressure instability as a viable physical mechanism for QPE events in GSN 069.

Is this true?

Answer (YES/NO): NO